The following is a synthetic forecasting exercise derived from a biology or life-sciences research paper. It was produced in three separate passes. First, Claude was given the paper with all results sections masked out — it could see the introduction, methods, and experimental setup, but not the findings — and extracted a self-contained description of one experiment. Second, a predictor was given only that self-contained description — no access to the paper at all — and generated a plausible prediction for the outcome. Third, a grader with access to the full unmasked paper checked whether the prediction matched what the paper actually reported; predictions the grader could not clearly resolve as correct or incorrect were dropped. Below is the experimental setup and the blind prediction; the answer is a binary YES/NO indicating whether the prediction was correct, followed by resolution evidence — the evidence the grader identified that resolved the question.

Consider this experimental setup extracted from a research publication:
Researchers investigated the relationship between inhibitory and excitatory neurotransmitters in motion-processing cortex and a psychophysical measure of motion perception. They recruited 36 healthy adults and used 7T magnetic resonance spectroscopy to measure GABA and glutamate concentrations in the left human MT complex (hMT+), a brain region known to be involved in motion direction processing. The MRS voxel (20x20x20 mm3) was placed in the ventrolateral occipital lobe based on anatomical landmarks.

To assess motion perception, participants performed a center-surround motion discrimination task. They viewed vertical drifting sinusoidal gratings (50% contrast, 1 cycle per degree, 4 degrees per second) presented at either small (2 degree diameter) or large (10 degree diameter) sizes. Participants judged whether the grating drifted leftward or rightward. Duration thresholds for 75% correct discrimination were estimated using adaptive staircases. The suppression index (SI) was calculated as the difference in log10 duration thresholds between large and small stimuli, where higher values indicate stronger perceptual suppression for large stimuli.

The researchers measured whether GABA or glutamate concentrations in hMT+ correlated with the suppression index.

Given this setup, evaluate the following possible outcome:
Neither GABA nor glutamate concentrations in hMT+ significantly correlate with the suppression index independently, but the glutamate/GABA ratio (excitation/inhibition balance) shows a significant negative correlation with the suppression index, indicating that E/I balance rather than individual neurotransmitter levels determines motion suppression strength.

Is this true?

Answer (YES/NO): NO